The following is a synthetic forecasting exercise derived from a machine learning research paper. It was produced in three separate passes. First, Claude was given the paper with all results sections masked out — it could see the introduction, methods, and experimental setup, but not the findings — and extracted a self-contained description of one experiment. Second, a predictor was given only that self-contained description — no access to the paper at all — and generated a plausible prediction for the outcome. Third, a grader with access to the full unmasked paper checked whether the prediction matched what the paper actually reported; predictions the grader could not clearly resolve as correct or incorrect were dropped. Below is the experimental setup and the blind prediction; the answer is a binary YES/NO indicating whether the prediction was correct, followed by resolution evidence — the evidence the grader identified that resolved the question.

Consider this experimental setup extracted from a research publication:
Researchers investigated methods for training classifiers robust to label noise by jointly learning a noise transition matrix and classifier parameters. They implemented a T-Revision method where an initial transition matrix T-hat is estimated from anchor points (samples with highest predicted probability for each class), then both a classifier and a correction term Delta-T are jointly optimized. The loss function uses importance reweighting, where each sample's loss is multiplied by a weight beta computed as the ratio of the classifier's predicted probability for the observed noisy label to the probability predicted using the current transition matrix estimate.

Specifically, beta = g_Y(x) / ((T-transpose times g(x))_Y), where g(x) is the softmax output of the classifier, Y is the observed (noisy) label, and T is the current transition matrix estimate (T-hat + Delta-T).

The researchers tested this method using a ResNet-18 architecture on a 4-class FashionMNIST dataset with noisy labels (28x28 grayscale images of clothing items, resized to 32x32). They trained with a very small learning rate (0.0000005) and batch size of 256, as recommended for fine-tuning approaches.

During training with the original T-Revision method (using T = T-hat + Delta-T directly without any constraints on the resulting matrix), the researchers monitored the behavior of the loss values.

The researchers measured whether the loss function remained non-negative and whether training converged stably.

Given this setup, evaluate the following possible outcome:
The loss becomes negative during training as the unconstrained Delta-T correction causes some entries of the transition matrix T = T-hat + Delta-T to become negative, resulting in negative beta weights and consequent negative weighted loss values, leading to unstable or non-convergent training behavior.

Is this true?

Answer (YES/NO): YES